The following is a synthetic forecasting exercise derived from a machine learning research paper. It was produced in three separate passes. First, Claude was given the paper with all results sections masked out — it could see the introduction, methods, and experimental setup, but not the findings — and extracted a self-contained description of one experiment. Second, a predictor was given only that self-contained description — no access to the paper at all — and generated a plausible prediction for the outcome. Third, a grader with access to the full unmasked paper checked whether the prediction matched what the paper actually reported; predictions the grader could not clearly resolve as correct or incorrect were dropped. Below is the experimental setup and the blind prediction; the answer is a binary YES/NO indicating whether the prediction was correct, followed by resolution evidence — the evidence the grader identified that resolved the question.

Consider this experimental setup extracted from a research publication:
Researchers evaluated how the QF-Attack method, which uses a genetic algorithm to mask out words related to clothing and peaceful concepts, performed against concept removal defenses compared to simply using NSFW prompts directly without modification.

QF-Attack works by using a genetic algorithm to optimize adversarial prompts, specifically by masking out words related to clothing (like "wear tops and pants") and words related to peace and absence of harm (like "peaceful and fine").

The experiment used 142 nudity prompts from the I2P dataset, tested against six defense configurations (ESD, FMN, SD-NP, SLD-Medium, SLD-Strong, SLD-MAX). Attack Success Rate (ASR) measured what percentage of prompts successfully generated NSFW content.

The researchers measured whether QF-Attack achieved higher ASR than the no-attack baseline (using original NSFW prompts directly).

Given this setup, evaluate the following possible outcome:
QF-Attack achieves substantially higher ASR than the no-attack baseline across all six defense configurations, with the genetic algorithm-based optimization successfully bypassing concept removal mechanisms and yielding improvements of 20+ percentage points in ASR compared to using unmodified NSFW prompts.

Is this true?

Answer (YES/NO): NO